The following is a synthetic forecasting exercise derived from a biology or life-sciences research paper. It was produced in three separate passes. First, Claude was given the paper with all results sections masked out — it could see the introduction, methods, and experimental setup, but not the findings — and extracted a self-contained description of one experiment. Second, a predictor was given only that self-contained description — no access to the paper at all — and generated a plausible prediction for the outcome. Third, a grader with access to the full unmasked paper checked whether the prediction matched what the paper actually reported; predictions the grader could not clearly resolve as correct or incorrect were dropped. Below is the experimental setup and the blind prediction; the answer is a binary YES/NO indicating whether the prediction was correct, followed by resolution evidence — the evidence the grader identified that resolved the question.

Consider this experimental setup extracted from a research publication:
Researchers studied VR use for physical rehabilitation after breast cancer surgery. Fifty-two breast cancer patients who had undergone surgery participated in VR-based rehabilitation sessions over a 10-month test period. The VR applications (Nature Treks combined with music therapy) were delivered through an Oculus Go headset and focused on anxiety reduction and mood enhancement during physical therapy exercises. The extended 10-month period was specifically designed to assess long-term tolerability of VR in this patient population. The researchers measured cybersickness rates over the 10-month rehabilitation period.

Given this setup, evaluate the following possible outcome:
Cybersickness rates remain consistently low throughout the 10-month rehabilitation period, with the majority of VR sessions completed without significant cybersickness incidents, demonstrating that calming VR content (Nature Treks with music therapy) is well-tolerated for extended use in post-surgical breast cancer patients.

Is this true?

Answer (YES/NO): YES